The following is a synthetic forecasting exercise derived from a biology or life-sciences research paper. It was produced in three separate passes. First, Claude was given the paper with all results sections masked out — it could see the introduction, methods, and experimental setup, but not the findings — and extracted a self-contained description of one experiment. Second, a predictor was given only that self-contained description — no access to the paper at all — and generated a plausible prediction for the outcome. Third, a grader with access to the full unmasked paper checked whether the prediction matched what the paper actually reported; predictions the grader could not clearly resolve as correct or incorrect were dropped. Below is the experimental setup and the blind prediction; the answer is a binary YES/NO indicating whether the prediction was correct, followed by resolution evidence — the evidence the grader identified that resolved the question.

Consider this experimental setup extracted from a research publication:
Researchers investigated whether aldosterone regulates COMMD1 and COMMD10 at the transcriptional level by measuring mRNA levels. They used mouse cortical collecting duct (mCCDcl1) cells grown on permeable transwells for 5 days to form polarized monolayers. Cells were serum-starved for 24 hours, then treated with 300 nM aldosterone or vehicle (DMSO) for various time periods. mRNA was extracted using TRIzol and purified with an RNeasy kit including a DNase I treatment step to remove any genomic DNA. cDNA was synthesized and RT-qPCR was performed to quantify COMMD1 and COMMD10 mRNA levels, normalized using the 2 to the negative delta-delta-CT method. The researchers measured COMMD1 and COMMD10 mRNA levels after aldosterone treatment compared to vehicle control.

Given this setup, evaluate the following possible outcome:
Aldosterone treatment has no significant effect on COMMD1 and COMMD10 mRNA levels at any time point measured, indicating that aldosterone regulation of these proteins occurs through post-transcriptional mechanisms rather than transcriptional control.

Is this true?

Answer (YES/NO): YES